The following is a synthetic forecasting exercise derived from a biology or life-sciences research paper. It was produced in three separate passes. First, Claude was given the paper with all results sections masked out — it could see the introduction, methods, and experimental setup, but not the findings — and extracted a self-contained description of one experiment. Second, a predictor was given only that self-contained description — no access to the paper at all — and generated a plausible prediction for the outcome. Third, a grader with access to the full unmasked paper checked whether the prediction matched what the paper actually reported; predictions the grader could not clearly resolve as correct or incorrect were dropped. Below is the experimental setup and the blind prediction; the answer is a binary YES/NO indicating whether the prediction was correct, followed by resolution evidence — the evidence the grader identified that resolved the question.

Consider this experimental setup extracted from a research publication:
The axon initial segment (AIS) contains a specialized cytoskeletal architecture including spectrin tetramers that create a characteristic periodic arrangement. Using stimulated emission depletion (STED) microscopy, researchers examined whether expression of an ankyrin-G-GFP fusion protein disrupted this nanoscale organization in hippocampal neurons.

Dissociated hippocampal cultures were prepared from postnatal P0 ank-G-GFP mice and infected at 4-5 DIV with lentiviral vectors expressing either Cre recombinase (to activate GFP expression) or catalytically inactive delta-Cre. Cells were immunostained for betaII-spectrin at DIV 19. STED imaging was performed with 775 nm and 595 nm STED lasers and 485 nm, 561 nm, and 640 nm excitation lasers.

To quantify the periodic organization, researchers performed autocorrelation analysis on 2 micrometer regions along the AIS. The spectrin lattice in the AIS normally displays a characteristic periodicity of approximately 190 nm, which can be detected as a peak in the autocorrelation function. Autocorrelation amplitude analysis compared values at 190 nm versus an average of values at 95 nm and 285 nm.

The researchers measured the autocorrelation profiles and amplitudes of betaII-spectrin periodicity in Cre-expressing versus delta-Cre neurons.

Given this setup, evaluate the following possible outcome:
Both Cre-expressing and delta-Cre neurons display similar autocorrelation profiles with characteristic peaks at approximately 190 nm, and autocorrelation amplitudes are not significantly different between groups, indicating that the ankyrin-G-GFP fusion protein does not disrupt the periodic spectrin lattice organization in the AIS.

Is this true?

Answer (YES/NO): YES